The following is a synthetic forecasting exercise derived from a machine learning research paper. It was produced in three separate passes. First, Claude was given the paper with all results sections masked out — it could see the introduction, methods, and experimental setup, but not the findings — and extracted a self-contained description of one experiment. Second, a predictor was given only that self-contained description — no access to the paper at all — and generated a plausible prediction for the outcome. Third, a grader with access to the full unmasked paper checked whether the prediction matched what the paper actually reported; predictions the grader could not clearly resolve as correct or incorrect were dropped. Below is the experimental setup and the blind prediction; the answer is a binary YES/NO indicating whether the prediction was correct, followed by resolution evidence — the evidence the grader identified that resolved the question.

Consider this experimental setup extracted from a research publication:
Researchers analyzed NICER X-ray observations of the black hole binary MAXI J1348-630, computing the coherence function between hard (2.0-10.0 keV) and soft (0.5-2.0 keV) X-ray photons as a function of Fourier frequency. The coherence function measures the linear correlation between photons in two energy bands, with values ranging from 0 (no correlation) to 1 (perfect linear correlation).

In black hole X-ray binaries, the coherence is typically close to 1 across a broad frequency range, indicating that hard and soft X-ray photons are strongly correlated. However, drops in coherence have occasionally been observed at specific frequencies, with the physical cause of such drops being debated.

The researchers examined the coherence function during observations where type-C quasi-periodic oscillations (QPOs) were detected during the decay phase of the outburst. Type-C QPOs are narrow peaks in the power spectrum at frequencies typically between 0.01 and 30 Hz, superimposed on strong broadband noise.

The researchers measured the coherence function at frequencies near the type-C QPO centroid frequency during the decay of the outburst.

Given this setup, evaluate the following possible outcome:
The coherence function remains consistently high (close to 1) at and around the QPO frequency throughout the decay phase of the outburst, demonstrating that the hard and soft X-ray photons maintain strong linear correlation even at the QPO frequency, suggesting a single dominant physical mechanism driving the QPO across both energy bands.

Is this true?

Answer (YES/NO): NO